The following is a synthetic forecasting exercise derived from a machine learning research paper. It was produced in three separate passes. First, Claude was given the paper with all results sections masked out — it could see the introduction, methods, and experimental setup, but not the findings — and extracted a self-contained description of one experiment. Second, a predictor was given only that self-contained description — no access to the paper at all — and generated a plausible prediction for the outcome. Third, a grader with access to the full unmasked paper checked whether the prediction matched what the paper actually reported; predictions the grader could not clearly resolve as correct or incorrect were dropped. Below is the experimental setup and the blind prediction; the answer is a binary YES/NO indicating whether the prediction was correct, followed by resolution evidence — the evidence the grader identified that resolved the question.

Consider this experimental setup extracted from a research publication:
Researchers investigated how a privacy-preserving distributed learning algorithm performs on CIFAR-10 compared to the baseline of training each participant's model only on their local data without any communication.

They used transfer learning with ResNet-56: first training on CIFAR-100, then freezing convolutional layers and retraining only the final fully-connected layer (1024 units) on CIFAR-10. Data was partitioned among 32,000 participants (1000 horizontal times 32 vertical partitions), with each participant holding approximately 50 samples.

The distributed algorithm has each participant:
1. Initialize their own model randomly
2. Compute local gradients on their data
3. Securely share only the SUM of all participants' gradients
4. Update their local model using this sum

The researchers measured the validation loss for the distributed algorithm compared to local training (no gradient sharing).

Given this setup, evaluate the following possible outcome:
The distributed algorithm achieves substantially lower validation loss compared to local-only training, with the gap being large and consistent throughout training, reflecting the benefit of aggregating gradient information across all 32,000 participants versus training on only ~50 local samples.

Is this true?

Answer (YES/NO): YES